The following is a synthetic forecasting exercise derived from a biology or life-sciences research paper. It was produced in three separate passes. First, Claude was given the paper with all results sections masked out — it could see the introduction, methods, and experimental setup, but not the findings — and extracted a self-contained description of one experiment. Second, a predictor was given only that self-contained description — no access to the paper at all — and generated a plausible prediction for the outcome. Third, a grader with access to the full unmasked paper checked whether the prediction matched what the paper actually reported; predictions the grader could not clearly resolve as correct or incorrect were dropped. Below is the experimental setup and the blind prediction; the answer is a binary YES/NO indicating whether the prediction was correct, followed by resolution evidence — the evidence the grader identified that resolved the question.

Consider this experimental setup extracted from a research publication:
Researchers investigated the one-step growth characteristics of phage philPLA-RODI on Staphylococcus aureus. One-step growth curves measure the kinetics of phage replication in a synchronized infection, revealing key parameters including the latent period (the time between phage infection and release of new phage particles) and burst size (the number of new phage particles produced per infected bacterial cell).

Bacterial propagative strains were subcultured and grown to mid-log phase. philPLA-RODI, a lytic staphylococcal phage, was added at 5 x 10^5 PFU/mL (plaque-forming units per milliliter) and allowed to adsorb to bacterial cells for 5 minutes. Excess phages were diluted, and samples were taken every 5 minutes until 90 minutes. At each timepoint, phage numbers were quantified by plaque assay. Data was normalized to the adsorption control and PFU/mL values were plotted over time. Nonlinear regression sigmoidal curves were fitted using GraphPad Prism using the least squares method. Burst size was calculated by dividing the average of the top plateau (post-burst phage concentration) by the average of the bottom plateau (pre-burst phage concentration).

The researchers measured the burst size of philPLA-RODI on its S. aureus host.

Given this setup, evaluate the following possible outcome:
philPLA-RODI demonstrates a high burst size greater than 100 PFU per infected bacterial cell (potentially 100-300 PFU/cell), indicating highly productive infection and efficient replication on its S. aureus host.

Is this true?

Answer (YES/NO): NO